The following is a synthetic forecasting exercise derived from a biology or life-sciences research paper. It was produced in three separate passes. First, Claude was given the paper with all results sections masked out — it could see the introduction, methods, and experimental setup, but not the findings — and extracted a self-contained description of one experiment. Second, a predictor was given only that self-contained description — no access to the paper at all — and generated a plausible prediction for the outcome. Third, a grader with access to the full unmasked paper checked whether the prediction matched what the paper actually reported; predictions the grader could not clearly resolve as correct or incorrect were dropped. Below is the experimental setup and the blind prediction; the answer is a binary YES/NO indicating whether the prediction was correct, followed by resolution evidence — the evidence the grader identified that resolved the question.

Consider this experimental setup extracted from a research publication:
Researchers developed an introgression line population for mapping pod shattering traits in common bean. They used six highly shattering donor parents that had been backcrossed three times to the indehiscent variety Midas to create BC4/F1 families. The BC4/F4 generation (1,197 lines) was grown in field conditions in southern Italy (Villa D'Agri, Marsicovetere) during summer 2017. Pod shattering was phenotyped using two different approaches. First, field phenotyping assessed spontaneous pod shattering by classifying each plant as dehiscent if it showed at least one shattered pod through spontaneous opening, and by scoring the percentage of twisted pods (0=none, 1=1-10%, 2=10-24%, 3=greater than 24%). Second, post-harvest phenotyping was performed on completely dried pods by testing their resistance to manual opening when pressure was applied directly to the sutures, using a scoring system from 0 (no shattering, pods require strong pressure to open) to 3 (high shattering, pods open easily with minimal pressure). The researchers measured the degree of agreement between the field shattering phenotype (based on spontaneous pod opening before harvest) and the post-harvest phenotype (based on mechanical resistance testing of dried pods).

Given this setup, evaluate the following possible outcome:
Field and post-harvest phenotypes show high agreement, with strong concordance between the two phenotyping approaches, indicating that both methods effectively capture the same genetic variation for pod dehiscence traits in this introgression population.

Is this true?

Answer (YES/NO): YES